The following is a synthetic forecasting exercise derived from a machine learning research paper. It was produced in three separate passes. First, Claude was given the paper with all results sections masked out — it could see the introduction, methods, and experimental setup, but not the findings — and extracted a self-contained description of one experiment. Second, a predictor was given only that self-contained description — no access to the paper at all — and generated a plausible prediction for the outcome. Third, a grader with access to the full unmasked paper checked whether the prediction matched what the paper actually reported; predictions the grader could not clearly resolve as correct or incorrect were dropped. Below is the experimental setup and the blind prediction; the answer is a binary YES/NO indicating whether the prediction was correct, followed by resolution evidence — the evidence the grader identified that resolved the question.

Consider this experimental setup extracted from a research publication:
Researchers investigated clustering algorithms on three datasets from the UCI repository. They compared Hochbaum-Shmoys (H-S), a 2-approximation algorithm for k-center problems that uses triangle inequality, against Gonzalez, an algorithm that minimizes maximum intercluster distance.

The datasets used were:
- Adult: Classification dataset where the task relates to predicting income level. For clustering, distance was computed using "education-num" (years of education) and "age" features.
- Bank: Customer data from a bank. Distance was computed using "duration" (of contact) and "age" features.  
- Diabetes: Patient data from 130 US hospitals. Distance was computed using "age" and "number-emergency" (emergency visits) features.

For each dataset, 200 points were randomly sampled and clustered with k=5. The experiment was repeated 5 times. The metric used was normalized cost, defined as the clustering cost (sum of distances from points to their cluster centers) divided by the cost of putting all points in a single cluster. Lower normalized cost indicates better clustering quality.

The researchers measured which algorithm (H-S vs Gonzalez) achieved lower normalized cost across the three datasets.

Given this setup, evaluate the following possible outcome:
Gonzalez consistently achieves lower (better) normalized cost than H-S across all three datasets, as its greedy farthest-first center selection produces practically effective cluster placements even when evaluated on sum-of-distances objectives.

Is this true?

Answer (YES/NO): NO